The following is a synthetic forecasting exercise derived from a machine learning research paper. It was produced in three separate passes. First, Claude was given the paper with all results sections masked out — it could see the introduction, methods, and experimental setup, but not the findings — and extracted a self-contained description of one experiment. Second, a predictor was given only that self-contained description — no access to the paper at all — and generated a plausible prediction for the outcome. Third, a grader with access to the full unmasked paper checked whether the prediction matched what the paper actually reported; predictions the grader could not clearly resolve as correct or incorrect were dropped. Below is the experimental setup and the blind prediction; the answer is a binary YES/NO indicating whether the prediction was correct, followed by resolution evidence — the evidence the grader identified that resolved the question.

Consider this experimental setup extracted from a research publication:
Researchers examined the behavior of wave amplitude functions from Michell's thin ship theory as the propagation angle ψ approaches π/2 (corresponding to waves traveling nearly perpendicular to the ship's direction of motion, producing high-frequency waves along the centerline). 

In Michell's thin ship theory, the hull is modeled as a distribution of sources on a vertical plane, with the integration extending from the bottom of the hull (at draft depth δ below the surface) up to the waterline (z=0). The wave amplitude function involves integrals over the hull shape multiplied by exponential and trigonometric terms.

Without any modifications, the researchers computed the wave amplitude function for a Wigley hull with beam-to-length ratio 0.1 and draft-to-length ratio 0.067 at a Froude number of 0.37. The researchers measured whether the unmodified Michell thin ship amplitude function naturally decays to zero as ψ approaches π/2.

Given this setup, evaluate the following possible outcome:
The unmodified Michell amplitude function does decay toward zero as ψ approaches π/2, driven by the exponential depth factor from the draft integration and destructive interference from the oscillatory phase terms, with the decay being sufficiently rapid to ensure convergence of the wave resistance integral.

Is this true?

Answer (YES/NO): NO